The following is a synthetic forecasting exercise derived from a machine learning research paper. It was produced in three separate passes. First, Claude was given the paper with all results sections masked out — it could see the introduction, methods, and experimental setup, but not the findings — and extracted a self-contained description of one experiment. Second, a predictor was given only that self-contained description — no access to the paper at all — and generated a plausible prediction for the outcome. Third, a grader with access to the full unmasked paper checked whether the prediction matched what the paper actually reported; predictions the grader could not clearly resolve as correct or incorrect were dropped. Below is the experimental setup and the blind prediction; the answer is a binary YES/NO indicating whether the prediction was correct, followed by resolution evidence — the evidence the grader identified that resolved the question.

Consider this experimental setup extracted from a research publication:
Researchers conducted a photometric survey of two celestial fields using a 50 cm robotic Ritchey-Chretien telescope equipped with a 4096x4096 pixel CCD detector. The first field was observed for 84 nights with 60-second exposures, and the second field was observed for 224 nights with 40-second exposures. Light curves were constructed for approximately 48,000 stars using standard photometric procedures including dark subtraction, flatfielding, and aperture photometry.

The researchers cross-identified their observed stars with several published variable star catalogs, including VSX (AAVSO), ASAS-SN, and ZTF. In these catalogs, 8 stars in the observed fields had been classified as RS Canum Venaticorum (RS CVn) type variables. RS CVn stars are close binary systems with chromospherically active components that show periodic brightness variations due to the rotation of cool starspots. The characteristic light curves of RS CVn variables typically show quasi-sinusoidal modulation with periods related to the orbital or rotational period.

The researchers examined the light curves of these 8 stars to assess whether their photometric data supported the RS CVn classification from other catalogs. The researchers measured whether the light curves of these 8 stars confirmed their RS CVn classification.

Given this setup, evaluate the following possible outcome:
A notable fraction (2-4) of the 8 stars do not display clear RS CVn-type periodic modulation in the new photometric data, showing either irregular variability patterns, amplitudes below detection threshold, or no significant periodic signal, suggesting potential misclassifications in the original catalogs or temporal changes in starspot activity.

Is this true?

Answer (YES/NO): NO